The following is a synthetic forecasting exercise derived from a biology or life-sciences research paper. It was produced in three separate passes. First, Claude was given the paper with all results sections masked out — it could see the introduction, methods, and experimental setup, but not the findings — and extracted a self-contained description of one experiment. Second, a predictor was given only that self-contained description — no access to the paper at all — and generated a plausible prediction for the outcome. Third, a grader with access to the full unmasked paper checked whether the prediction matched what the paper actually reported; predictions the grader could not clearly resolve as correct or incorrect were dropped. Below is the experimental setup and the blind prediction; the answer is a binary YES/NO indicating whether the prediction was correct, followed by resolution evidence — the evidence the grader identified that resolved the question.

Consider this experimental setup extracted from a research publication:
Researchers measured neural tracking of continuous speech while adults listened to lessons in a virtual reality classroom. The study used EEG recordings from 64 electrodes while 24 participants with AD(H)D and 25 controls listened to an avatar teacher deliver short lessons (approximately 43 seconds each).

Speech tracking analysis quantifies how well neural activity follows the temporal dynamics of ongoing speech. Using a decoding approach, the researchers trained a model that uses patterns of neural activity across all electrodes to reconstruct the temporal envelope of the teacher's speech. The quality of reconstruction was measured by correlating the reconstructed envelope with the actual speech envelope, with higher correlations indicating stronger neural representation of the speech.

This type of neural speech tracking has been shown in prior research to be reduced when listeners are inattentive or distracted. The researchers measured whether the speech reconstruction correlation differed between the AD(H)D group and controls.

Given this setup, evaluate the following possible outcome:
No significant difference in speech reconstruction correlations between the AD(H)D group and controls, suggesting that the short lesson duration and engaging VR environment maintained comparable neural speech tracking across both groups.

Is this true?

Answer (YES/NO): NO